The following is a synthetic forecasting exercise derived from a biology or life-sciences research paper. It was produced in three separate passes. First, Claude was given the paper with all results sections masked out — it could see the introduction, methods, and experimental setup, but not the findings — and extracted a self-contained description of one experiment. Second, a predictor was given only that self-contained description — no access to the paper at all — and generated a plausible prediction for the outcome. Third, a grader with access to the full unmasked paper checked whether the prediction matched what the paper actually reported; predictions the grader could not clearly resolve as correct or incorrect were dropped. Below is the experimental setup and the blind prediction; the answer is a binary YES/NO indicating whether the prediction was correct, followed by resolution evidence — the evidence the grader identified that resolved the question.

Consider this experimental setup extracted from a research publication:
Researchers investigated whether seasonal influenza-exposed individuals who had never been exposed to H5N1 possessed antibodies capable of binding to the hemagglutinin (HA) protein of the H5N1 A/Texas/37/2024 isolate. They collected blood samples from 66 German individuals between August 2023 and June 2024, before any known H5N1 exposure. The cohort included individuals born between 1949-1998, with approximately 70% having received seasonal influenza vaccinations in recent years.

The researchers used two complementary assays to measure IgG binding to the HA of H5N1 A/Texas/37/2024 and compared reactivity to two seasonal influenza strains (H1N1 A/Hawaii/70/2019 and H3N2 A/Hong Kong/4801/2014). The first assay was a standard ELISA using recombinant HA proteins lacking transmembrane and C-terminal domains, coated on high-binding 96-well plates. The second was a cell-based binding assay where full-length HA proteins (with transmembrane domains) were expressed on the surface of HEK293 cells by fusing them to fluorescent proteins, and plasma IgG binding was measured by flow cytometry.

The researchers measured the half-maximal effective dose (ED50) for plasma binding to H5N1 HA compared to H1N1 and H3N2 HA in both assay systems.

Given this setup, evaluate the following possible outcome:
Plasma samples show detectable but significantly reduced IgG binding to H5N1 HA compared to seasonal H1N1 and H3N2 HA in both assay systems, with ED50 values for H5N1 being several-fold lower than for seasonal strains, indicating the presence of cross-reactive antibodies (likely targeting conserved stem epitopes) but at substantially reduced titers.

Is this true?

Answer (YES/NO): YES